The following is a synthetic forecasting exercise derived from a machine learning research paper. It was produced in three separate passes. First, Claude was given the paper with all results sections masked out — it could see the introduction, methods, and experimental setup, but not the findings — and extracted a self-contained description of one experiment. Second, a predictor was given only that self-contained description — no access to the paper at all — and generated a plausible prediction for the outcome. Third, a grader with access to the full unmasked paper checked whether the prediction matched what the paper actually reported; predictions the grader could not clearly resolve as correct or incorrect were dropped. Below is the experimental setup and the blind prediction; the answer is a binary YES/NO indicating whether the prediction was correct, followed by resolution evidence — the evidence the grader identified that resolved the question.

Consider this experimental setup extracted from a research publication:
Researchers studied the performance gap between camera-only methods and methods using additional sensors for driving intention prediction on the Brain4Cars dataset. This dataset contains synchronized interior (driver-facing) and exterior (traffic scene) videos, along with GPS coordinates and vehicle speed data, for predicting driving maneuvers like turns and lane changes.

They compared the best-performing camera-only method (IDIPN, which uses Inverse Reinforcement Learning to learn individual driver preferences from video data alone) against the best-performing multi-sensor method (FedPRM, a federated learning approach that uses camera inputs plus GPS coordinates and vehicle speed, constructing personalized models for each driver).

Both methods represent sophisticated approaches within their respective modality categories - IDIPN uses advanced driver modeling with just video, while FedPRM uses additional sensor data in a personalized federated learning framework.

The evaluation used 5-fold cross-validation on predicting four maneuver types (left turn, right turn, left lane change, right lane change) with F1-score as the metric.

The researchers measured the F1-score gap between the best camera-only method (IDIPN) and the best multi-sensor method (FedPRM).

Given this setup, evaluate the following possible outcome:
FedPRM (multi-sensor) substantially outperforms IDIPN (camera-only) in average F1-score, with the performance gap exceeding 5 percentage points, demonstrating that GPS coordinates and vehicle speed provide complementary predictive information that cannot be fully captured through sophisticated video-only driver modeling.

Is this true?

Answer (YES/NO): NO